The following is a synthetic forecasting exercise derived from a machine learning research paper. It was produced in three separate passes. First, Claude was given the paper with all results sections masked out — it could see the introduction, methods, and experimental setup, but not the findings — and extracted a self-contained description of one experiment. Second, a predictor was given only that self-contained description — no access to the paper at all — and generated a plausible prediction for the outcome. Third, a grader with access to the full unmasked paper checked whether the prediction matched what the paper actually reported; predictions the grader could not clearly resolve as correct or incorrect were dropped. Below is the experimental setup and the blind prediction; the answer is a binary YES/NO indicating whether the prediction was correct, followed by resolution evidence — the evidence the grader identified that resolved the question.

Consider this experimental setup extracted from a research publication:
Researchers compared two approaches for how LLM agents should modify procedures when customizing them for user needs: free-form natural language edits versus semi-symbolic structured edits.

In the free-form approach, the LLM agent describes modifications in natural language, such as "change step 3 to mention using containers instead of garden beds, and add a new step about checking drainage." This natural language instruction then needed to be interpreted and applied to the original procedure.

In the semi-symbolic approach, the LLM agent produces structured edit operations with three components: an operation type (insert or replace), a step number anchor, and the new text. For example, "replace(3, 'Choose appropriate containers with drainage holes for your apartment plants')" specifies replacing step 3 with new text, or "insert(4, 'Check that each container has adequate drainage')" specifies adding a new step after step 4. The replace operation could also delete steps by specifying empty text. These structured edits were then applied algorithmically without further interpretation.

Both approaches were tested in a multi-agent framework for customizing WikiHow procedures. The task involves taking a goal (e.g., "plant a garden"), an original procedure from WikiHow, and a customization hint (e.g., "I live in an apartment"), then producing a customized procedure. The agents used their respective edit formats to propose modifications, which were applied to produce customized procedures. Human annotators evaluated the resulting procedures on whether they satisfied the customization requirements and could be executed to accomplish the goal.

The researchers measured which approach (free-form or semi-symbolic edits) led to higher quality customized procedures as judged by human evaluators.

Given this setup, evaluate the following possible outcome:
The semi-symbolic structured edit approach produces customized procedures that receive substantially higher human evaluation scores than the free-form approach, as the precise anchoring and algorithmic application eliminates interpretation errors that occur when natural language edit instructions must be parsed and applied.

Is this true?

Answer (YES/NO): YES